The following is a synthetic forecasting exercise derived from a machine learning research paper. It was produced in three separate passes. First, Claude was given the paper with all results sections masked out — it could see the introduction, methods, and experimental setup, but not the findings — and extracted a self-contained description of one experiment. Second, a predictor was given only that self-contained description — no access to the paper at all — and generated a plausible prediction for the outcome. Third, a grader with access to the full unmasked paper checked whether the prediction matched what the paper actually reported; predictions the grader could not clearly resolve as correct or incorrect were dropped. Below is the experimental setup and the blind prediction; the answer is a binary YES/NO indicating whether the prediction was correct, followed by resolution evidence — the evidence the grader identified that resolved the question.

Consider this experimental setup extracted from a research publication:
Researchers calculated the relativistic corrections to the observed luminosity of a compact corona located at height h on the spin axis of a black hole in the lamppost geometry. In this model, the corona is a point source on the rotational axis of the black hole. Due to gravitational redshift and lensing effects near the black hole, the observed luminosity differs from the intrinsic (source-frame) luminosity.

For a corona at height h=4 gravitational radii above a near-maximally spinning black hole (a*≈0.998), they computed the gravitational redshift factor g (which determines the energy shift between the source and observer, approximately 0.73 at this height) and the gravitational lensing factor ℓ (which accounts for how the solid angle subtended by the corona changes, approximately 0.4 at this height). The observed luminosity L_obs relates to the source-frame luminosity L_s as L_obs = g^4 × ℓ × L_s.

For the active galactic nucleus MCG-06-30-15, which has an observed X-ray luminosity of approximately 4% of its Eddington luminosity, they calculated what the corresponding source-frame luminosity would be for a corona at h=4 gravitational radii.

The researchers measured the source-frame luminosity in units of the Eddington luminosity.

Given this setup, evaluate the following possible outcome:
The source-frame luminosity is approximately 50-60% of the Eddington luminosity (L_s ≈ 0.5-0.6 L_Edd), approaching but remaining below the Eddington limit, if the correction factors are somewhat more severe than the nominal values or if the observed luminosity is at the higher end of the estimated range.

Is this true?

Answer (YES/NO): NO